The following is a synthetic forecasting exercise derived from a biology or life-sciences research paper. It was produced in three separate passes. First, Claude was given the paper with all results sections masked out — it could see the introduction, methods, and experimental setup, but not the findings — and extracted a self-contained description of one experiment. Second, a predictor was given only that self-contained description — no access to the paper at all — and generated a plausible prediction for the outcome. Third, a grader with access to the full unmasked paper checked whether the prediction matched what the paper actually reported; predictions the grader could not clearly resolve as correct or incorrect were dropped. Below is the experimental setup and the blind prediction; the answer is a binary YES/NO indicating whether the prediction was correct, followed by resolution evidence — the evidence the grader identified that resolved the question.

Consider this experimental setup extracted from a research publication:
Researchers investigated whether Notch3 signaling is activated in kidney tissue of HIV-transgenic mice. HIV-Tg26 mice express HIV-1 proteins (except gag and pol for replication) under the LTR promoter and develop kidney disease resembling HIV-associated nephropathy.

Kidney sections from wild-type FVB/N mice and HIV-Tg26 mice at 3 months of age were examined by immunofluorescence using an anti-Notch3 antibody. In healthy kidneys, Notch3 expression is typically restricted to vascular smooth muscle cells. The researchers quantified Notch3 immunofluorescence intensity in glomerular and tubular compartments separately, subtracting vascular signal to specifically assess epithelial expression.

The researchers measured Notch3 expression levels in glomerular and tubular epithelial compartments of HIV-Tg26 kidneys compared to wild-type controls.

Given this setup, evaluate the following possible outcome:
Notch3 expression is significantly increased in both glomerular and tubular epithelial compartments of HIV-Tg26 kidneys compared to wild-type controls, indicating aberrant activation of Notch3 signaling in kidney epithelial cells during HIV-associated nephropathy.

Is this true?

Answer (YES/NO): YES